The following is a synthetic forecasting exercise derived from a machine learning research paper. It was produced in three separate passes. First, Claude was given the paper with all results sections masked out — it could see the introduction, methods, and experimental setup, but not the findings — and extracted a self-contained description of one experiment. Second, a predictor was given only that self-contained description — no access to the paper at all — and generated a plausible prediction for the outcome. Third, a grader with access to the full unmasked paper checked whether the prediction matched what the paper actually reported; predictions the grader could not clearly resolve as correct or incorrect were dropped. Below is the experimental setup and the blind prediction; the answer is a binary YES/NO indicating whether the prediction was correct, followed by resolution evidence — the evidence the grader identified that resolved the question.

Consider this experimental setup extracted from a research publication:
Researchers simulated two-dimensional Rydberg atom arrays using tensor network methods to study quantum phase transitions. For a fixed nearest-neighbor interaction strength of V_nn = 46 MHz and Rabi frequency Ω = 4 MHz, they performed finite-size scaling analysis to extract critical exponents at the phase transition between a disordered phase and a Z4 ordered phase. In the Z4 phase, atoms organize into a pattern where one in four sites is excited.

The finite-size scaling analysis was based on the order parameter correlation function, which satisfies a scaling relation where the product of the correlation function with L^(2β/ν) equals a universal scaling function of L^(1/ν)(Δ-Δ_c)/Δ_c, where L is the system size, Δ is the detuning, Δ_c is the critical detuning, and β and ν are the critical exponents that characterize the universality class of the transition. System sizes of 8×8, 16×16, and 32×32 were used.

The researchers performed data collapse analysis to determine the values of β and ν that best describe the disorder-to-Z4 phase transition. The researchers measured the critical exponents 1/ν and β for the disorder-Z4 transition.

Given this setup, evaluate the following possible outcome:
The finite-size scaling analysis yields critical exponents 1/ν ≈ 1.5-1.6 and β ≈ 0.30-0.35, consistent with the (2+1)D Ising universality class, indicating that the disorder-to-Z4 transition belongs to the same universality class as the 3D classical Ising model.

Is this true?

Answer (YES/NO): NO